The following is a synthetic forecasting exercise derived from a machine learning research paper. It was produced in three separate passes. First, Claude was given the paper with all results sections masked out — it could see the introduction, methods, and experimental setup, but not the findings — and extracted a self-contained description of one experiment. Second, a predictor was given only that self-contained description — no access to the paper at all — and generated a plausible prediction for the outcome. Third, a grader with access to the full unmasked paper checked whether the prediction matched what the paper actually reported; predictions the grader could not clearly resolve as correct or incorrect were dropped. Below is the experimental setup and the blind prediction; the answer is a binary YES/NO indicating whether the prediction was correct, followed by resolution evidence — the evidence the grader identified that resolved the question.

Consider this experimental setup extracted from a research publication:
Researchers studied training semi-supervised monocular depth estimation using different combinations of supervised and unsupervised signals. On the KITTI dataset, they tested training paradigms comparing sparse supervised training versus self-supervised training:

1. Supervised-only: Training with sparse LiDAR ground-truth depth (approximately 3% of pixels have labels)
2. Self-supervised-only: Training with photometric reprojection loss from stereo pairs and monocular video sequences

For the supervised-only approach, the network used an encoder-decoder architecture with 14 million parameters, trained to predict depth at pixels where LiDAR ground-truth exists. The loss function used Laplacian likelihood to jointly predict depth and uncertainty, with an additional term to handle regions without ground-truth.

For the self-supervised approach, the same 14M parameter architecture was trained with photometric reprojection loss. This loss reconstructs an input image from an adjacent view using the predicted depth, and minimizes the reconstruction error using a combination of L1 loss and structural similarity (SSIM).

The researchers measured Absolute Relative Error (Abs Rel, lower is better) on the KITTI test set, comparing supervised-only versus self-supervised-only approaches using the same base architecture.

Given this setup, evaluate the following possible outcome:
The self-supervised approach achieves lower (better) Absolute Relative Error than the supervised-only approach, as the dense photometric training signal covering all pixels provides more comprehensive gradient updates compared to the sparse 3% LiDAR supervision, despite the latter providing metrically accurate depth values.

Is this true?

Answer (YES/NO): NO